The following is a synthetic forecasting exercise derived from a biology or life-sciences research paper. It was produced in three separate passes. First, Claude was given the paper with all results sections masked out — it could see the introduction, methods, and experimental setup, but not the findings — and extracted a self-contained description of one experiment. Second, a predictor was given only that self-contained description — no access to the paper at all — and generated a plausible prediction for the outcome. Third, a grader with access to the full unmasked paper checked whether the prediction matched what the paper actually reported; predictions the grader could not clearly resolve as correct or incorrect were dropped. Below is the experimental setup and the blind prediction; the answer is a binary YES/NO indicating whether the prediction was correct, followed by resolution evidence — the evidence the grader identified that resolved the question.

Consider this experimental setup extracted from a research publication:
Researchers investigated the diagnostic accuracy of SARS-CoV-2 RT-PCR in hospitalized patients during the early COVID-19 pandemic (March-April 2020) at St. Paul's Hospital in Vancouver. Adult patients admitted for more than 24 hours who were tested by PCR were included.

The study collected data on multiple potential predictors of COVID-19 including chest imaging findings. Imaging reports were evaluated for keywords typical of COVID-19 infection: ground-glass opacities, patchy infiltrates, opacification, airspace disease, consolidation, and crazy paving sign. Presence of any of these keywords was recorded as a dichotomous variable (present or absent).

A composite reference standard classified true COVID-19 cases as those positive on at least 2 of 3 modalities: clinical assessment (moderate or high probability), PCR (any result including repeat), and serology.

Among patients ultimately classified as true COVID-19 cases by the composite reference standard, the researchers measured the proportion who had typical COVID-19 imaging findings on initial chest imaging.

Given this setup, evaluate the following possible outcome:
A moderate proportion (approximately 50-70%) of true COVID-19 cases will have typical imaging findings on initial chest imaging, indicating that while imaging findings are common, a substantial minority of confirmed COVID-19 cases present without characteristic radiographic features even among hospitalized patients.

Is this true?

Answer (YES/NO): NO